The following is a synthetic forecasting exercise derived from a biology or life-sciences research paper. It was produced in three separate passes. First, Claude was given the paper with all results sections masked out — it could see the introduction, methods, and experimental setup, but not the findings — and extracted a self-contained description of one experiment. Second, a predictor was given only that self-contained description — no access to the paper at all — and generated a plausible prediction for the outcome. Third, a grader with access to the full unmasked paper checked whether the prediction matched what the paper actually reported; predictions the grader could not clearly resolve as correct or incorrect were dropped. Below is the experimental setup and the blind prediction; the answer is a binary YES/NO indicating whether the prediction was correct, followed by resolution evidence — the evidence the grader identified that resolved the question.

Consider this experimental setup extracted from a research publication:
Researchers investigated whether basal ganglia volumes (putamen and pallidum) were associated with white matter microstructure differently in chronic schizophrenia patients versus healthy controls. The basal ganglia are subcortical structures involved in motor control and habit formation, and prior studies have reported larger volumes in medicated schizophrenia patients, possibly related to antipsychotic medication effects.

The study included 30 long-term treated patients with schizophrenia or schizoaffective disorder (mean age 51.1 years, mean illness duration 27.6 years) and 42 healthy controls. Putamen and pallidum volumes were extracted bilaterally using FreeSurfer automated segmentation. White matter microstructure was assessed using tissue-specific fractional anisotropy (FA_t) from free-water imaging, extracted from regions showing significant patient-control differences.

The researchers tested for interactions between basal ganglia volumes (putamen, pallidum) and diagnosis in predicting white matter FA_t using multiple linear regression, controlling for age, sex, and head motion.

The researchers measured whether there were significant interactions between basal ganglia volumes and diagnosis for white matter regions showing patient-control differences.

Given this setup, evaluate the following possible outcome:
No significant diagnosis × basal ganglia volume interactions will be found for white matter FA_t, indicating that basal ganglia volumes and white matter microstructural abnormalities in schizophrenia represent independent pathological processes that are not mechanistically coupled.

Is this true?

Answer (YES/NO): YES